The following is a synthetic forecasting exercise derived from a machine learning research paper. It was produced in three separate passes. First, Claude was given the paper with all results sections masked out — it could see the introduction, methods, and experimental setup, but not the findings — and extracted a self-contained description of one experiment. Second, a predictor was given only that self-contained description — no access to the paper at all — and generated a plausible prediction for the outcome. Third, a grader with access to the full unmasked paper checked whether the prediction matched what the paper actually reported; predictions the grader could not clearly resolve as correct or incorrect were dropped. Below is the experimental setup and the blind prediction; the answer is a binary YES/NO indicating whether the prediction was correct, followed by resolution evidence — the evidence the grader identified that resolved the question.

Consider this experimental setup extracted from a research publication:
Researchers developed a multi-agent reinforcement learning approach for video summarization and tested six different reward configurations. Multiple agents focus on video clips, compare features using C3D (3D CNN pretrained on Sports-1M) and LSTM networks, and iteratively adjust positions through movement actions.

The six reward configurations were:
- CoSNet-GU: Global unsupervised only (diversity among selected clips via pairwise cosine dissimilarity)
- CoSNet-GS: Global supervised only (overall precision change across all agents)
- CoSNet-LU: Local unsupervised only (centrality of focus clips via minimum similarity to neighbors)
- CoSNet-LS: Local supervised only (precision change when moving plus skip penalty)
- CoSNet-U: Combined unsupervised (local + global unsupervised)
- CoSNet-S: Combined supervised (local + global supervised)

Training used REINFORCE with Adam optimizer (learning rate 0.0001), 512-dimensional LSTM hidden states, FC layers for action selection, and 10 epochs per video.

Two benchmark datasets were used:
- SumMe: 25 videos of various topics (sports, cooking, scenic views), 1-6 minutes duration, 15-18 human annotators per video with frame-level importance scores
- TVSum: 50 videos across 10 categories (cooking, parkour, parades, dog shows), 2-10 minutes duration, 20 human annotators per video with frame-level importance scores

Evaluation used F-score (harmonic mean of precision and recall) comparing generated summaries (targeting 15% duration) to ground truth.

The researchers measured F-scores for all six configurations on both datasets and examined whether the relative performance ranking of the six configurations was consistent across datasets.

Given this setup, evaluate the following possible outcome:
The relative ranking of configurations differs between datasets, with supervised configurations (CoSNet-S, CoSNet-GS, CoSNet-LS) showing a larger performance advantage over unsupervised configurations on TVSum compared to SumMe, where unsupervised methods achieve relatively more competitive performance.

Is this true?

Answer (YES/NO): NO